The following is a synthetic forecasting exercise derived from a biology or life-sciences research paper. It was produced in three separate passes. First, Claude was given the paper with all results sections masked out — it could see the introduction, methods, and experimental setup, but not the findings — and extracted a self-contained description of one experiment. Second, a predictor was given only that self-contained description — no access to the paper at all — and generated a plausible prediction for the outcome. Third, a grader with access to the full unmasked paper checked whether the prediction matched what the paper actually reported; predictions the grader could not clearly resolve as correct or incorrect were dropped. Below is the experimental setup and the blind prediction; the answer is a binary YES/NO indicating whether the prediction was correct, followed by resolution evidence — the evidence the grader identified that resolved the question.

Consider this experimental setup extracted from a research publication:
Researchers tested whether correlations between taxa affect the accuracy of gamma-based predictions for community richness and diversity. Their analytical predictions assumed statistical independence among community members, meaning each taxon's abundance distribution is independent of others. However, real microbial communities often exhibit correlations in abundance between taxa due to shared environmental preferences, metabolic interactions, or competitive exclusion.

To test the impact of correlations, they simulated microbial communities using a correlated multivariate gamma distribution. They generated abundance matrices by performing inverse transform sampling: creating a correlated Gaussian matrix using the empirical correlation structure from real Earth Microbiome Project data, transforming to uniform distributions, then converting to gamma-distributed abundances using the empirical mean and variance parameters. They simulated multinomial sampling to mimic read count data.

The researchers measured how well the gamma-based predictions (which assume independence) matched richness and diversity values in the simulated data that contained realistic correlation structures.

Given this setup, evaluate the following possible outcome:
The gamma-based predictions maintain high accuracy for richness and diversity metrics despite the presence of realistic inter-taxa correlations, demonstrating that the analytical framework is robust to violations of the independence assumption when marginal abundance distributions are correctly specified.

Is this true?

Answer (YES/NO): NO